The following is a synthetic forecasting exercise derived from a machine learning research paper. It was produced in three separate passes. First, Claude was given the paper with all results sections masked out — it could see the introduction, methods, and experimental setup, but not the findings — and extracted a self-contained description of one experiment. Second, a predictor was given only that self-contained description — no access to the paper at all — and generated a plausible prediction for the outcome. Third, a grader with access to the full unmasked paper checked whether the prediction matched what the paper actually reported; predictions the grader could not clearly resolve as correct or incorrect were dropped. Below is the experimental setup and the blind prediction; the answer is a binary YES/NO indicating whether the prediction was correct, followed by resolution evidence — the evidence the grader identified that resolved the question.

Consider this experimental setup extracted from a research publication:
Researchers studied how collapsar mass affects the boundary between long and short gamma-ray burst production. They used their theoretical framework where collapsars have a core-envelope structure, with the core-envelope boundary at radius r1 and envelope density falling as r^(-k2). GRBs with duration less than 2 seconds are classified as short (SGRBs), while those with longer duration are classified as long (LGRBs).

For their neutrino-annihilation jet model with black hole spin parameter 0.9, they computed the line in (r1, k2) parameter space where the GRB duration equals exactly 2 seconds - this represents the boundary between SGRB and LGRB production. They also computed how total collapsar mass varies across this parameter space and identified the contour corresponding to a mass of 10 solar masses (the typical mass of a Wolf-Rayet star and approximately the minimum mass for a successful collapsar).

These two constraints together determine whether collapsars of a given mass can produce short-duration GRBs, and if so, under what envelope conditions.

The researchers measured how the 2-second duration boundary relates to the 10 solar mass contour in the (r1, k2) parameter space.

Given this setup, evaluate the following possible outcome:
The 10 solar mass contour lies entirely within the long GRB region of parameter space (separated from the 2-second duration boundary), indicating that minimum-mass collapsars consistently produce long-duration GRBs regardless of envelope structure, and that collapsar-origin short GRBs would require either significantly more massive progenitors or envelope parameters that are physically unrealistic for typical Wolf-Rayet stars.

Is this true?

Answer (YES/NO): NO